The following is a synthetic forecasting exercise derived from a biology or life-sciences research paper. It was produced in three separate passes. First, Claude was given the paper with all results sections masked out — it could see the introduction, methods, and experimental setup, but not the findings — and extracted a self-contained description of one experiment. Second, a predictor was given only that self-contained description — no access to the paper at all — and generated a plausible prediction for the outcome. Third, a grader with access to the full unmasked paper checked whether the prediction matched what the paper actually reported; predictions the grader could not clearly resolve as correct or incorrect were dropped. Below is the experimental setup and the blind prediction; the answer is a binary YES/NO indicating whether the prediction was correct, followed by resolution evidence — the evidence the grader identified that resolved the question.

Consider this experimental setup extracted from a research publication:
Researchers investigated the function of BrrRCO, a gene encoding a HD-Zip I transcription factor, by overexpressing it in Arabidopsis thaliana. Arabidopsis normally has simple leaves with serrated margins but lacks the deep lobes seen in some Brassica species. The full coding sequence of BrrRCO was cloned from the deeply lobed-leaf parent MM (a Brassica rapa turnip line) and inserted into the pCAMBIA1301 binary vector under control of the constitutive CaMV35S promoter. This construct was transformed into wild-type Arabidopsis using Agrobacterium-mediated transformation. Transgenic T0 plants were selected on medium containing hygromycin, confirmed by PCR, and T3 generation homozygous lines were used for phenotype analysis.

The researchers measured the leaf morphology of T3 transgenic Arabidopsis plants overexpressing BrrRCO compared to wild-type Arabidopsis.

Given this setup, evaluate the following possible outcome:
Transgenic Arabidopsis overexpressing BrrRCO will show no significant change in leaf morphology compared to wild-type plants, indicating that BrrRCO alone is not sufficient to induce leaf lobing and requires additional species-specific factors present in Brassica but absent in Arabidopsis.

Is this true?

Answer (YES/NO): NO